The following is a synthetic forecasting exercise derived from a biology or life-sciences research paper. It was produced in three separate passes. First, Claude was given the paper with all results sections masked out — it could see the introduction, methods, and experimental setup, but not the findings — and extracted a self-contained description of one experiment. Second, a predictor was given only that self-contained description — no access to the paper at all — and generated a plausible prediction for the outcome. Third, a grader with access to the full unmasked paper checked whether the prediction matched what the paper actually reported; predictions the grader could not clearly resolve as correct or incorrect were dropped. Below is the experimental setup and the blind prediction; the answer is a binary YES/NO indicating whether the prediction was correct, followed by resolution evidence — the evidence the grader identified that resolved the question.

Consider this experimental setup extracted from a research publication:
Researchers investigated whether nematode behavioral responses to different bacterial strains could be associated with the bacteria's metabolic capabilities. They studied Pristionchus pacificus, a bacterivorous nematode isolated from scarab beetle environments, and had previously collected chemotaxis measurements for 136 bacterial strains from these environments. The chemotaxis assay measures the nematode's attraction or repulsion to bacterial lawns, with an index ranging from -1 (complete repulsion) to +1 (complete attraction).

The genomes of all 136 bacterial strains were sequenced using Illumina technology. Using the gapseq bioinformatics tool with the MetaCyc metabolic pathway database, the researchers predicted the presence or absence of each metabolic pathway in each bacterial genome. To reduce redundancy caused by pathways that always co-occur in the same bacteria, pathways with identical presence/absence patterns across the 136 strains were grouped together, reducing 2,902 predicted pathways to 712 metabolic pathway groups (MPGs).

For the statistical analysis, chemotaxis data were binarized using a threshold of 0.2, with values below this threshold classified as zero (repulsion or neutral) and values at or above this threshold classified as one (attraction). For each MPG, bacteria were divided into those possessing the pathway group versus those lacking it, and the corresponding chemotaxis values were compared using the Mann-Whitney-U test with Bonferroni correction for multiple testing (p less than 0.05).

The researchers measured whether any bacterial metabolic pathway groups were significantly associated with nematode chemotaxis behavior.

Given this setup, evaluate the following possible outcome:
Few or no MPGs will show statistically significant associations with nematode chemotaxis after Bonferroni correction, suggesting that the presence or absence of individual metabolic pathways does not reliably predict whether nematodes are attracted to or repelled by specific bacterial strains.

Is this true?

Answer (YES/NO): NO